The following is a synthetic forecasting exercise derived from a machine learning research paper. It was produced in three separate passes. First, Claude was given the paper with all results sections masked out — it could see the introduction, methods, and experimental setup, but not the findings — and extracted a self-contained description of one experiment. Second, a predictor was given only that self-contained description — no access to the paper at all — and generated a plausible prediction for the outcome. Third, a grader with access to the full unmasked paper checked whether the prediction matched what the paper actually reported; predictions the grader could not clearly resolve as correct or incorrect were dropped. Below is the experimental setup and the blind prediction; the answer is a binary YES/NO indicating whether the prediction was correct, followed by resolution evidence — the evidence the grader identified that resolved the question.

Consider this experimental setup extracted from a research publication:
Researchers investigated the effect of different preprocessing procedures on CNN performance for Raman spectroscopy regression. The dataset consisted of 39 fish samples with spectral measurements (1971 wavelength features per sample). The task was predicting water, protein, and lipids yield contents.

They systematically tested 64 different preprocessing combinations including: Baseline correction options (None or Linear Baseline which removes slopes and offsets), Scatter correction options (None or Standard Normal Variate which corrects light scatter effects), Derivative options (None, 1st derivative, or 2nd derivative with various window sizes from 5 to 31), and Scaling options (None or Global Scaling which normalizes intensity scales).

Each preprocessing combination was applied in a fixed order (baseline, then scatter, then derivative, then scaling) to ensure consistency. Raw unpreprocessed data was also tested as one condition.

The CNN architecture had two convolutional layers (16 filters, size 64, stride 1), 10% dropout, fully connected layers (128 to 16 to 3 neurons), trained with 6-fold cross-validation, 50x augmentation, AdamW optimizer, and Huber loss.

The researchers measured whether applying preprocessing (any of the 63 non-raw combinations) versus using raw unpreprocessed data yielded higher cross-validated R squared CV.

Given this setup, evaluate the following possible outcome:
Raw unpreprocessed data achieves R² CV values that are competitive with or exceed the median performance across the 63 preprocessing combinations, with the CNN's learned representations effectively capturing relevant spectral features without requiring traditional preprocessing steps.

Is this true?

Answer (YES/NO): NO